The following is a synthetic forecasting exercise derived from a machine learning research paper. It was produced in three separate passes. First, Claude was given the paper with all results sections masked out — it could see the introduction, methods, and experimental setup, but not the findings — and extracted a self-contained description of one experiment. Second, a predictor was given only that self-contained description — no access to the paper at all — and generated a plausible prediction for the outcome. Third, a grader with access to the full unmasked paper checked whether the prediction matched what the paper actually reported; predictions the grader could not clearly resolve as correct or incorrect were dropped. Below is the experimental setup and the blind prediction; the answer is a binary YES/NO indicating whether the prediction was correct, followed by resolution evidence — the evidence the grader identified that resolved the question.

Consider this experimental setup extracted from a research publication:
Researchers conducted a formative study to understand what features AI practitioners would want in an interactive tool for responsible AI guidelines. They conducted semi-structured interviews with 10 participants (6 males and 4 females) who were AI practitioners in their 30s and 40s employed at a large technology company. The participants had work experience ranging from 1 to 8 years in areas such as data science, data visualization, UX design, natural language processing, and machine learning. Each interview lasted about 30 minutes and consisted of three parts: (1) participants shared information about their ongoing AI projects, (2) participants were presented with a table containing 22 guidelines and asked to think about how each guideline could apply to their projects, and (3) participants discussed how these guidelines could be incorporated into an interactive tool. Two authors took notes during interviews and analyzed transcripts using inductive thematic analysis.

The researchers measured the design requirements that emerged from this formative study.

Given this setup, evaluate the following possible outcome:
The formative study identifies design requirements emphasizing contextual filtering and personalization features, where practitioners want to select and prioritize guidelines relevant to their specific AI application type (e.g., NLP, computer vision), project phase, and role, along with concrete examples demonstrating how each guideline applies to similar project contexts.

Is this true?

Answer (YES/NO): NO